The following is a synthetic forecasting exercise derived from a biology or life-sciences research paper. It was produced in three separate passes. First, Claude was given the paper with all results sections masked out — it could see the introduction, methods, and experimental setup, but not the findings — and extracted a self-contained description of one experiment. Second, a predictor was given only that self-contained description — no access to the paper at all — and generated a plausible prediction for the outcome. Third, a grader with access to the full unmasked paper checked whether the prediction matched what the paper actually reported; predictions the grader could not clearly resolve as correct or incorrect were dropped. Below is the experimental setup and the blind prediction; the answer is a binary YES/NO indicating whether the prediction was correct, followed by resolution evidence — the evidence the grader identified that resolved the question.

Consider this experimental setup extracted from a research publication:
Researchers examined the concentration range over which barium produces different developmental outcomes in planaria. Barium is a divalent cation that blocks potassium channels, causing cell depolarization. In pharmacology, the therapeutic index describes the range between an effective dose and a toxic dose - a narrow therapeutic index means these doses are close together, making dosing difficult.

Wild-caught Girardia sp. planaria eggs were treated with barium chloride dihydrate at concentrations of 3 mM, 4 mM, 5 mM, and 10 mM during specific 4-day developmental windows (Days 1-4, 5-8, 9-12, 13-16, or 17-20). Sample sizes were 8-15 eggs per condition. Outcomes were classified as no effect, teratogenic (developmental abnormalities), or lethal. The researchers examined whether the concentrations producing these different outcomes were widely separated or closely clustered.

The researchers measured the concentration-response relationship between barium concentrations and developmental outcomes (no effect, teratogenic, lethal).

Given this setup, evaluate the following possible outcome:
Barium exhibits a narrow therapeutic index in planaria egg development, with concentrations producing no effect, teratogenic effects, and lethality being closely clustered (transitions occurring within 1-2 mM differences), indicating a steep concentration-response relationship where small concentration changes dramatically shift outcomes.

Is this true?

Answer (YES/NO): YES